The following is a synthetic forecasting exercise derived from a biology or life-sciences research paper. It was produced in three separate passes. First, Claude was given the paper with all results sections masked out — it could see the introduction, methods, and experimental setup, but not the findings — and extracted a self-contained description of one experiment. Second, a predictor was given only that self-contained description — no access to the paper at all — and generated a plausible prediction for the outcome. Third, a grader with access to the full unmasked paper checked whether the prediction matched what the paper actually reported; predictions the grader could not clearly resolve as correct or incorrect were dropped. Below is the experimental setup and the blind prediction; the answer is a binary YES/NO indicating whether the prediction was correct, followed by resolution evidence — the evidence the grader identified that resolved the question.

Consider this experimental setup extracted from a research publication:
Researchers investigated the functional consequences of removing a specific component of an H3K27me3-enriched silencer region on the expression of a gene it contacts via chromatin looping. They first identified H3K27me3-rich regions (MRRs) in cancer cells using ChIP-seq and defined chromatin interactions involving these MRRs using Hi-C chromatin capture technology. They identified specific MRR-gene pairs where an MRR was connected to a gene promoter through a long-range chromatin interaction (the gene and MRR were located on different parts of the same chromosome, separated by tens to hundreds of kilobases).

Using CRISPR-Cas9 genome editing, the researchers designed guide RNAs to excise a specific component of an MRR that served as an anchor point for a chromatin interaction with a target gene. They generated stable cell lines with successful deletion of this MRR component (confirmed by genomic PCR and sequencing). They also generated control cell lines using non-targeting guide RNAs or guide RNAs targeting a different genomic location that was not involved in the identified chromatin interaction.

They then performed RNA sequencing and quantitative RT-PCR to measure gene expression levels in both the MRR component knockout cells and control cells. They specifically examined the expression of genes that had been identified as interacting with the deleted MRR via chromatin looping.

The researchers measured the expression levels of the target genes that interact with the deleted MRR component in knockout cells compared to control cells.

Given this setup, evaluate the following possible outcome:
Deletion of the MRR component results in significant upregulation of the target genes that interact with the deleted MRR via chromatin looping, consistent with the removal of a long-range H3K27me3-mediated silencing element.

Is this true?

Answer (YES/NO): YES